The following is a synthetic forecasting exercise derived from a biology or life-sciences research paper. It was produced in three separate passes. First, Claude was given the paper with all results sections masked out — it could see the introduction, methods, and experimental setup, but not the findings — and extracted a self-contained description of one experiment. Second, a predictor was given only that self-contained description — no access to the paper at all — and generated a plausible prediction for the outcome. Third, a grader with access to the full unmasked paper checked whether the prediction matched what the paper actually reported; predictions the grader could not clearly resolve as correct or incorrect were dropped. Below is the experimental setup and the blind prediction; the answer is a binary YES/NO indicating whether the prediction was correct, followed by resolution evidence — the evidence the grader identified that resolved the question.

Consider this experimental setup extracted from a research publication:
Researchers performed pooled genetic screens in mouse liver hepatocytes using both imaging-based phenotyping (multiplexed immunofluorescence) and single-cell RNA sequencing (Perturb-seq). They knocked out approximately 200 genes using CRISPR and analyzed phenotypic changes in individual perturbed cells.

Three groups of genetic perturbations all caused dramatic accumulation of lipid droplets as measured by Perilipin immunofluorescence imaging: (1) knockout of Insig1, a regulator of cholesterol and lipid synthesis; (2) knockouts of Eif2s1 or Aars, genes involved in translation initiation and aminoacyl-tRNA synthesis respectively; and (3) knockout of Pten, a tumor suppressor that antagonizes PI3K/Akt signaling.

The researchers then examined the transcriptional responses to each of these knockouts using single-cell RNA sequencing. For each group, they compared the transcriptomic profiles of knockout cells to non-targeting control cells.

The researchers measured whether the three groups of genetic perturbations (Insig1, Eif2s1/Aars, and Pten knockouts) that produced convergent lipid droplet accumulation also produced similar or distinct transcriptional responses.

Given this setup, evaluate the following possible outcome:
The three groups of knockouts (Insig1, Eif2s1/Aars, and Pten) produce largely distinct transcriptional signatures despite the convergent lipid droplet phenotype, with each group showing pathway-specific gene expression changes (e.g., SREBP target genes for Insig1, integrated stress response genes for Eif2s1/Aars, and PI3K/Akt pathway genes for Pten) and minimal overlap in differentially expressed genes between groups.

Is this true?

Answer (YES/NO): YES